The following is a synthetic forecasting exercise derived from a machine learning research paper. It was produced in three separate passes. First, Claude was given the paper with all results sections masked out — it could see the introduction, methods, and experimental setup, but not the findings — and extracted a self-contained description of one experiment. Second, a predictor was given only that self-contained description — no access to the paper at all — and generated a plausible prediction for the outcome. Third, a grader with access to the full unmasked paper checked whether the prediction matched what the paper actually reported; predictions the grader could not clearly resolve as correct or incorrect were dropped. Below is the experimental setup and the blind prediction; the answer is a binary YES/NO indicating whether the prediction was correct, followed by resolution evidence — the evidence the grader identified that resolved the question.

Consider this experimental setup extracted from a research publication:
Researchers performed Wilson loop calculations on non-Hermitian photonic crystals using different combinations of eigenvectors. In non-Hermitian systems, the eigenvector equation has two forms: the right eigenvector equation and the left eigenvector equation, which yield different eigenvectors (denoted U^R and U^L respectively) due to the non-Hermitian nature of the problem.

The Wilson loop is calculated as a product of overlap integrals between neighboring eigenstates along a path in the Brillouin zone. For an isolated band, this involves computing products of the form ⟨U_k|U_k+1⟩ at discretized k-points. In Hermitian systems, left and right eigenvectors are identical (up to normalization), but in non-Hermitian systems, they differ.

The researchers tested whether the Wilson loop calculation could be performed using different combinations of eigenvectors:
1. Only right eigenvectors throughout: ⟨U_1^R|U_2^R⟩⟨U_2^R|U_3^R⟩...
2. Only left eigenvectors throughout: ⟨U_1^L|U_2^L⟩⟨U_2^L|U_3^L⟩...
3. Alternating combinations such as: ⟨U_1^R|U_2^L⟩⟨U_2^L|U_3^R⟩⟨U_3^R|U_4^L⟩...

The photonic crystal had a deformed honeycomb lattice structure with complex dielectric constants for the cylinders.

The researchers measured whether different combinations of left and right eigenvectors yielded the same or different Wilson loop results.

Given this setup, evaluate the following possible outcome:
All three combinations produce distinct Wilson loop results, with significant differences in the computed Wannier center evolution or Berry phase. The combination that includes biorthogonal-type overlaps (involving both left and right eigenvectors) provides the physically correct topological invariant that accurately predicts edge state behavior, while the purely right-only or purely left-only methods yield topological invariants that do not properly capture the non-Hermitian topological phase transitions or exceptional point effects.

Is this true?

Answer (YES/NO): NO